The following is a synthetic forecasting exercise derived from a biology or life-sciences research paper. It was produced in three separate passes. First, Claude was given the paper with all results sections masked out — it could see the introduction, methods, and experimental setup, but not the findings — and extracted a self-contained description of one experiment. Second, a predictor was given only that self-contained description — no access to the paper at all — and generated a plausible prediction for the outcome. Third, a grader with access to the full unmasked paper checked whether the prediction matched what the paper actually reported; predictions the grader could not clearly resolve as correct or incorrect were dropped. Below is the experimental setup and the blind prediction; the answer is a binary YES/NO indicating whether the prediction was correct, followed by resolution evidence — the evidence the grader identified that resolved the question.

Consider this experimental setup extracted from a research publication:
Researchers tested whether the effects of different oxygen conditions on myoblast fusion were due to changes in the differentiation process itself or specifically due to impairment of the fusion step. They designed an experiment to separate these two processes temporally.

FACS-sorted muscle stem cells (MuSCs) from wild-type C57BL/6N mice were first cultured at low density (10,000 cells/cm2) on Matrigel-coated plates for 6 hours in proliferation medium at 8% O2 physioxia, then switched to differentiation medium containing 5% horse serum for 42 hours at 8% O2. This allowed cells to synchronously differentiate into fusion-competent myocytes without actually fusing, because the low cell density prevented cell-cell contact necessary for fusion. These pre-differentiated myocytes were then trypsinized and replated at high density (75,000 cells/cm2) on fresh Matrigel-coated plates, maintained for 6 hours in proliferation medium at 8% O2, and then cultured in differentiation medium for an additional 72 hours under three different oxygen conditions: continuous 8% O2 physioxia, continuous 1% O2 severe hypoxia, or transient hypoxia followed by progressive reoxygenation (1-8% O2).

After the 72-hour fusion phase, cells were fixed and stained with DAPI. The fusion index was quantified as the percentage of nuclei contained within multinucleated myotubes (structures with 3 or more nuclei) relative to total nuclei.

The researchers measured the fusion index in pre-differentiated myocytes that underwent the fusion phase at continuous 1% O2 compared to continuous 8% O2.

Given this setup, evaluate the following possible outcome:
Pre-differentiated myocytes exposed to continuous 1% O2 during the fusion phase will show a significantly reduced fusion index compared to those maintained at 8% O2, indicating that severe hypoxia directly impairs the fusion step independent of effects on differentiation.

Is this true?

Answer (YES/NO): YES